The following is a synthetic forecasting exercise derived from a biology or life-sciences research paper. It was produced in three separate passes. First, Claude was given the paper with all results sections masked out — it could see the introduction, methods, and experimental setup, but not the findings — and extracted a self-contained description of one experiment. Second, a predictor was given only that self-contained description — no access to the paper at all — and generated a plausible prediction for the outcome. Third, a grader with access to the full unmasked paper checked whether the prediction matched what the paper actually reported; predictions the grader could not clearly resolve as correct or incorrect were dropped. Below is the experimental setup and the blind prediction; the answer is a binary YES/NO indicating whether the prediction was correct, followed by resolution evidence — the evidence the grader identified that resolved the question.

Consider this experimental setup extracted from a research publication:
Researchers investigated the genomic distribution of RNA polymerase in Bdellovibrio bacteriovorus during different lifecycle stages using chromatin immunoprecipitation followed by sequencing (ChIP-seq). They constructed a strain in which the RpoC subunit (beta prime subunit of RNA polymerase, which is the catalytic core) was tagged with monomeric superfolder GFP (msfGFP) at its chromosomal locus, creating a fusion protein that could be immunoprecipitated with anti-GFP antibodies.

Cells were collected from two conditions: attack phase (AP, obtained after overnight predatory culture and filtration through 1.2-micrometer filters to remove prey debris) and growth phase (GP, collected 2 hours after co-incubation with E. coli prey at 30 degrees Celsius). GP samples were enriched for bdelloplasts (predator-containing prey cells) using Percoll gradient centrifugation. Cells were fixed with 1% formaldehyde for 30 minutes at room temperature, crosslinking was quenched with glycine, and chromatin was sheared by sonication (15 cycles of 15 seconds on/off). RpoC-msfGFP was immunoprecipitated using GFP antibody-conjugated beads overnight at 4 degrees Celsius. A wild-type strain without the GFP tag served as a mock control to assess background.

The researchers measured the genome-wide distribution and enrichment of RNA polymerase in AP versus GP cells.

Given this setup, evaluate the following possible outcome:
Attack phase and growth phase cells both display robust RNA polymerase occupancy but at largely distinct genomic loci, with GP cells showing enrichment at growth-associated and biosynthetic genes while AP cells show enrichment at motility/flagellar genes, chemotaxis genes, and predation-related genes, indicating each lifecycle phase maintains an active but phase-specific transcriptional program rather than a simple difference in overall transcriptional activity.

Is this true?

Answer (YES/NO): NO